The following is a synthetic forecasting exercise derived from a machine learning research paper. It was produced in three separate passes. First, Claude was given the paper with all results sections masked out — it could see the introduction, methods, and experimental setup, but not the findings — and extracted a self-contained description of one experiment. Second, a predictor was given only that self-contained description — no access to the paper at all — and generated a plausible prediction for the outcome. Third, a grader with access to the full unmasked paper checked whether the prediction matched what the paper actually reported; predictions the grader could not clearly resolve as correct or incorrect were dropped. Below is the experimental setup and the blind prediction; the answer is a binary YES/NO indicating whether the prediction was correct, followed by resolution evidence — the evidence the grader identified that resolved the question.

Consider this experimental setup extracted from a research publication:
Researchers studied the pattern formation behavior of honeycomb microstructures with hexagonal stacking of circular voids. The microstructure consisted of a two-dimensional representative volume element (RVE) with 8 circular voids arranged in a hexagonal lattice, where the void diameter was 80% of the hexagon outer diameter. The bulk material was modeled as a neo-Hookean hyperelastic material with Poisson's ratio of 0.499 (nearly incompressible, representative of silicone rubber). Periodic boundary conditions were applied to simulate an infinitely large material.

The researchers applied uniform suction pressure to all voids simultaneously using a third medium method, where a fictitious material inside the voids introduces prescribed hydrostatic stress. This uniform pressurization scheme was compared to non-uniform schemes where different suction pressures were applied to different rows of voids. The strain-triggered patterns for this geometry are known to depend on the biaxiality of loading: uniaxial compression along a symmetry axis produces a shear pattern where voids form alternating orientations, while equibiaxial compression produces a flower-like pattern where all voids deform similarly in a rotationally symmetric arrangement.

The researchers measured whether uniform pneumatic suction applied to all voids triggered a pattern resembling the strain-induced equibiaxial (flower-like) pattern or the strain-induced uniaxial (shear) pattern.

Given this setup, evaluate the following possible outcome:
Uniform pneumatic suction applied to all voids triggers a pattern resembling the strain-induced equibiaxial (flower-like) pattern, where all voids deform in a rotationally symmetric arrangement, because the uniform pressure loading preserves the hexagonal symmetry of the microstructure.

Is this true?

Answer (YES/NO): NO